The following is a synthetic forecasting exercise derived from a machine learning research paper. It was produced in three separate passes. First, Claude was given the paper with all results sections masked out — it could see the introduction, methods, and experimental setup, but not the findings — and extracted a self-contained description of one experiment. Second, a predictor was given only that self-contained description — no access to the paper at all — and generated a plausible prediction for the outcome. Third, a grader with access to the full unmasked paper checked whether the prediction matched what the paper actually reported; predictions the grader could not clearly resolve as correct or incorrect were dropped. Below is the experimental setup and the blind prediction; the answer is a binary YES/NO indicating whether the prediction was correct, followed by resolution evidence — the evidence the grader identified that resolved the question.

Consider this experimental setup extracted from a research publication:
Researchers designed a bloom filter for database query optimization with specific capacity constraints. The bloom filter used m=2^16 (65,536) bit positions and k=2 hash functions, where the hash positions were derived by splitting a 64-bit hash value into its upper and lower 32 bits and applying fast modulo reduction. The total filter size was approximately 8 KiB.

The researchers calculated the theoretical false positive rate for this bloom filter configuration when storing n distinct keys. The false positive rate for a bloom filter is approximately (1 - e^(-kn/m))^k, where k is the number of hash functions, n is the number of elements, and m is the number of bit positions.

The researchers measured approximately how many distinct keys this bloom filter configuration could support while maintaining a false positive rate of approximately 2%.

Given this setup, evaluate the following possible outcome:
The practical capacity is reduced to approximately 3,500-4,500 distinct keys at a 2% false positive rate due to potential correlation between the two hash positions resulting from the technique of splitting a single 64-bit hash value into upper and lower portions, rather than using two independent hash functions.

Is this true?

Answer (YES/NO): NO